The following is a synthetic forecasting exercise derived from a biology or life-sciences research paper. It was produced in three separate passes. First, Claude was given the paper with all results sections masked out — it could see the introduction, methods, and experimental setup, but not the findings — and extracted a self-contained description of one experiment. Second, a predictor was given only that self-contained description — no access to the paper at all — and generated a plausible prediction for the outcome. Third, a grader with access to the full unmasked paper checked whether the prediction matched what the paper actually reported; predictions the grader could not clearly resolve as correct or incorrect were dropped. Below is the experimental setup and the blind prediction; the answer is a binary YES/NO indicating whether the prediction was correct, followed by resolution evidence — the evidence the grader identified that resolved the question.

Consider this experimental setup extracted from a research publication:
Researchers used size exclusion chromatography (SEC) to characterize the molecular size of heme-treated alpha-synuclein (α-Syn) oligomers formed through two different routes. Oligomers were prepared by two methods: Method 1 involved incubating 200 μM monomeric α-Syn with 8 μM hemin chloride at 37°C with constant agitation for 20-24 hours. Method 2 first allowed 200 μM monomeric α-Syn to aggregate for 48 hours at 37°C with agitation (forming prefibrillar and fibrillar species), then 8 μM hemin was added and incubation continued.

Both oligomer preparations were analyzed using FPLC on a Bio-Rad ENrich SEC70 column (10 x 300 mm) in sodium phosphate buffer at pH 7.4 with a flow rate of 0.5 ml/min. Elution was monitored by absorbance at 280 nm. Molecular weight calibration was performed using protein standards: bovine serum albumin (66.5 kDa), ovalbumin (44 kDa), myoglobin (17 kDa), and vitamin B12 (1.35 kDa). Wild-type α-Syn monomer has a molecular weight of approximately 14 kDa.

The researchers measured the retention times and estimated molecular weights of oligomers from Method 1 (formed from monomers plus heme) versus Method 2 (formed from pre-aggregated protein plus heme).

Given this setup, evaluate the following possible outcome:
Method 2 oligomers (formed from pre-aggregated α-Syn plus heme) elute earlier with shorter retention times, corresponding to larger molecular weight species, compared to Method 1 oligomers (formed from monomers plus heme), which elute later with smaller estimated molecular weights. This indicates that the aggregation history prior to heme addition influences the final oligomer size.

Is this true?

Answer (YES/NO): NO